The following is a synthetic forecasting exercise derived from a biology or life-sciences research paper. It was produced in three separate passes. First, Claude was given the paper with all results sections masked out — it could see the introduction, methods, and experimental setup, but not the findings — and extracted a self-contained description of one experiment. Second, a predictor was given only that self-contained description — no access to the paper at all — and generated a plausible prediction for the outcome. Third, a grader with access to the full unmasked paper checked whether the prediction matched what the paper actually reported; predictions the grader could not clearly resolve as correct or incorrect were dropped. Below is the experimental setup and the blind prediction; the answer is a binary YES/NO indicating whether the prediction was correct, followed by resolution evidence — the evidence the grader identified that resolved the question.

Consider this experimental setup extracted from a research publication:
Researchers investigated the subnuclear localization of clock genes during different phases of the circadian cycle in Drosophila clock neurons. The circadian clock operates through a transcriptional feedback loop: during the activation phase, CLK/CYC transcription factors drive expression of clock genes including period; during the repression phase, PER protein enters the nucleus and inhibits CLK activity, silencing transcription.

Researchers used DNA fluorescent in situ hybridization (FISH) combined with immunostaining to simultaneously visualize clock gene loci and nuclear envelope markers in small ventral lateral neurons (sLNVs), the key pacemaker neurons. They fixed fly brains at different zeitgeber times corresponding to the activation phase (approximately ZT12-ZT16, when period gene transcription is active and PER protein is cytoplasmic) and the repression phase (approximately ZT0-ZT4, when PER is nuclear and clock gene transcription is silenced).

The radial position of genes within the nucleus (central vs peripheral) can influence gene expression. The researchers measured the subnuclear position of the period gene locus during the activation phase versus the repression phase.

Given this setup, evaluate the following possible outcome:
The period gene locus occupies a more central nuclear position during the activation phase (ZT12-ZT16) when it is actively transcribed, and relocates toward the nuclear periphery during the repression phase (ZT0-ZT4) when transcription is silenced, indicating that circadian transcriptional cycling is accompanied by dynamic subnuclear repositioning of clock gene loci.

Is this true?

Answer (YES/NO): YES